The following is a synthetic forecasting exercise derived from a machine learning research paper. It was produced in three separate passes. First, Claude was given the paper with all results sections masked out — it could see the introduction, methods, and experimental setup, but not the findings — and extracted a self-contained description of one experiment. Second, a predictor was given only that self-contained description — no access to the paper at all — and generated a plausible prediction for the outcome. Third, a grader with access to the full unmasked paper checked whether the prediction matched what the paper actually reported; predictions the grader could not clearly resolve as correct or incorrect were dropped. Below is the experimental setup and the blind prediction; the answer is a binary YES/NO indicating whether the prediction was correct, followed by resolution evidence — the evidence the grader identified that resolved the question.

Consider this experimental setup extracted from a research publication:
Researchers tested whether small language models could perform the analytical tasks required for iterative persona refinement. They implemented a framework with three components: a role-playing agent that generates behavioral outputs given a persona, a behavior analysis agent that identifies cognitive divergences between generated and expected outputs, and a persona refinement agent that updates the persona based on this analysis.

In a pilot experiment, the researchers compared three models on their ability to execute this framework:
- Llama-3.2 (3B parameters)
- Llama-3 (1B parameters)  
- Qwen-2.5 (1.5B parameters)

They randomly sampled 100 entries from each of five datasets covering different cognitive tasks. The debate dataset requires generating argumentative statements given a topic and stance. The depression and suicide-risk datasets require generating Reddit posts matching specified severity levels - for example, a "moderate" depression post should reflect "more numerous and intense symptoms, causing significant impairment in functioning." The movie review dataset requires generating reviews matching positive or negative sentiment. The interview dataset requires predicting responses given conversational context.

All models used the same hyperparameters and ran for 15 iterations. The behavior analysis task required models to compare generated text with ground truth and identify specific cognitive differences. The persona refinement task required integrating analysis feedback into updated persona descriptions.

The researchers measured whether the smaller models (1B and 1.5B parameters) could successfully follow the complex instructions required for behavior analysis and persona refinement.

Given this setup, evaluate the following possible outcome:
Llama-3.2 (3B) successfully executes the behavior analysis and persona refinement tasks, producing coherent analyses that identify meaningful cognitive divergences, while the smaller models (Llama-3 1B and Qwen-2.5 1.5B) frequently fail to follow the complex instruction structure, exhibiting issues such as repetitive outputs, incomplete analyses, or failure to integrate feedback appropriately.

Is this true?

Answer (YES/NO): NO